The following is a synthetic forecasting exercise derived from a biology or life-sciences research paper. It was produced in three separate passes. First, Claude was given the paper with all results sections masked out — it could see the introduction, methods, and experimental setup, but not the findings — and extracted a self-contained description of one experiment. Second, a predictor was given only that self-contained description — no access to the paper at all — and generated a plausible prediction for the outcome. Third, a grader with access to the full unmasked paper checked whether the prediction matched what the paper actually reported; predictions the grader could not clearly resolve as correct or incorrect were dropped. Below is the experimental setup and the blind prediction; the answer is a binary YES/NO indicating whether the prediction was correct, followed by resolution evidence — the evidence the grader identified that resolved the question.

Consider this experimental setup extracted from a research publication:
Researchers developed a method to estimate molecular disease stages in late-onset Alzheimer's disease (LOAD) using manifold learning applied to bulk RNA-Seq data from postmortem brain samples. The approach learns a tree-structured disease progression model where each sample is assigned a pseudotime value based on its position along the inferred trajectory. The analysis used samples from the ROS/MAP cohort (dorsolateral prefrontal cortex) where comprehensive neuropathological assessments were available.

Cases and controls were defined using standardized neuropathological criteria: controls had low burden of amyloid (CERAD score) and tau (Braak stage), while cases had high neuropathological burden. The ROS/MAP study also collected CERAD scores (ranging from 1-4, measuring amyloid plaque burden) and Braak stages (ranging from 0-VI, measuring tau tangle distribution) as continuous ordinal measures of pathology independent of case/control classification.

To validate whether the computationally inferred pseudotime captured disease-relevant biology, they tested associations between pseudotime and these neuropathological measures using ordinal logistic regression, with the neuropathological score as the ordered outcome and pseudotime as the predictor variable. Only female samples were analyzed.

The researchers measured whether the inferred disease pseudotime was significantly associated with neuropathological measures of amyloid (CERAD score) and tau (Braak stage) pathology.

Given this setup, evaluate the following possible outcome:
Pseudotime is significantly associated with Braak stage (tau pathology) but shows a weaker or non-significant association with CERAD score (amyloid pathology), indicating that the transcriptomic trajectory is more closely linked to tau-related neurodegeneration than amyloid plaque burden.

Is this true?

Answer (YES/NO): NO